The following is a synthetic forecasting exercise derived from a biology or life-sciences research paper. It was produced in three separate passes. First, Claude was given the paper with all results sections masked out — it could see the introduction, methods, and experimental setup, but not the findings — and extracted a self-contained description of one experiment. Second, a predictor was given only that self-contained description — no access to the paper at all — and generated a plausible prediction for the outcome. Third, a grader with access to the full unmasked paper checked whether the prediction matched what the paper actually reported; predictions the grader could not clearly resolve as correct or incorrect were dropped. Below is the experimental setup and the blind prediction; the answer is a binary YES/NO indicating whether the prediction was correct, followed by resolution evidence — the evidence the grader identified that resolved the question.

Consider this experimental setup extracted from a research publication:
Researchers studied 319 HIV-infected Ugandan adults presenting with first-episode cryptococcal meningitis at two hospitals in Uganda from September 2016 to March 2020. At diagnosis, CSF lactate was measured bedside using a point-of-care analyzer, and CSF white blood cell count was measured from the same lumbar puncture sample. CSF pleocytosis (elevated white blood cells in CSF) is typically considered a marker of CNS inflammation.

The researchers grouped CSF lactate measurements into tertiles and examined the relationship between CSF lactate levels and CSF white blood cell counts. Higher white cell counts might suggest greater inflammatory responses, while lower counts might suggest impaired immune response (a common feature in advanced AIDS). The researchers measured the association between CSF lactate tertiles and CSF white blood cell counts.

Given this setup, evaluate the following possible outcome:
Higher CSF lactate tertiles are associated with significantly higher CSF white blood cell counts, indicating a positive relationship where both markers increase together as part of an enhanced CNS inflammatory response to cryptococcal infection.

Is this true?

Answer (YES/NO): YES